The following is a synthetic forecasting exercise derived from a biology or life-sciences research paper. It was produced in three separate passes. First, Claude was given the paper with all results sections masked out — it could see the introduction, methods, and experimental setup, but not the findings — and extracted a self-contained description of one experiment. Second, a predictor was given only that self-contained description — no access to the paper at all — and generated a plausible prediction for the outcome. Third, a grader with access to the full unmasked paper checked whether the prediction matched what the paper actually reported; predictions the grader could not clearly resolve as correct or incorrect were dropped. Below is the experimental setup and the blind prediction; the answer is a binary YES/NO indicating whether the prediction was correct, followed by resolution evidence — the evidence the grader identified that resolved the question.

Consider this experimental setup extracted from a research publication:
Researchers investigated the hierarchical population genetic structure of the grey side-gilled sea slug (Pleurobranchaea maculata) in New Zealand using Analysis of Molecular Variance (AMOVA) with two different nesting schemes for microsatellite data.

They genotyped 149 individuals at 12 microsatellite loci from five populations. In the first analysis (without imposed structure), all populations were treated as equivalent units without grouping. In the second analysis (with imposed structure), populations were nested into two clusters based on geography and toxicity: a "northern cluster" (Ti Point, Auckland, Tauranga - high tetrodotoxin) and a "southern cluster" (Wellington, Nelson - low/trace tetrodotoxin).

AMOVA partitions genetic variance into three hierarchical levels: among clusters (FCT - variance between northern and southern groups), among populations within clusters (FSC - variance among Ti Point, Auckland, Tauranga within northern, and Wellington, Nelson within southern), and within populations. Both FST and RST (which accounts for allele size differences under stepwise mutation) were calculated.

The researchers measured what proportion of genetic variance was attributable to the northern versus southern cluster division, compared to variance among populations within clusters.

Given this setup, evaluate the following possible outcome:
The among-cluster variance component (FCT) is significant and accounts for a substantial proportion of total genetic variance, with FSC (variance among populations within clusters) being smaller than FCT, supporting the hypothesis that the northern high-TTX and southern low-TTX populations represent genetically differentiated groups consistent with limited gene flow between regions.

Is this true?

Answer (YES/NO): YES